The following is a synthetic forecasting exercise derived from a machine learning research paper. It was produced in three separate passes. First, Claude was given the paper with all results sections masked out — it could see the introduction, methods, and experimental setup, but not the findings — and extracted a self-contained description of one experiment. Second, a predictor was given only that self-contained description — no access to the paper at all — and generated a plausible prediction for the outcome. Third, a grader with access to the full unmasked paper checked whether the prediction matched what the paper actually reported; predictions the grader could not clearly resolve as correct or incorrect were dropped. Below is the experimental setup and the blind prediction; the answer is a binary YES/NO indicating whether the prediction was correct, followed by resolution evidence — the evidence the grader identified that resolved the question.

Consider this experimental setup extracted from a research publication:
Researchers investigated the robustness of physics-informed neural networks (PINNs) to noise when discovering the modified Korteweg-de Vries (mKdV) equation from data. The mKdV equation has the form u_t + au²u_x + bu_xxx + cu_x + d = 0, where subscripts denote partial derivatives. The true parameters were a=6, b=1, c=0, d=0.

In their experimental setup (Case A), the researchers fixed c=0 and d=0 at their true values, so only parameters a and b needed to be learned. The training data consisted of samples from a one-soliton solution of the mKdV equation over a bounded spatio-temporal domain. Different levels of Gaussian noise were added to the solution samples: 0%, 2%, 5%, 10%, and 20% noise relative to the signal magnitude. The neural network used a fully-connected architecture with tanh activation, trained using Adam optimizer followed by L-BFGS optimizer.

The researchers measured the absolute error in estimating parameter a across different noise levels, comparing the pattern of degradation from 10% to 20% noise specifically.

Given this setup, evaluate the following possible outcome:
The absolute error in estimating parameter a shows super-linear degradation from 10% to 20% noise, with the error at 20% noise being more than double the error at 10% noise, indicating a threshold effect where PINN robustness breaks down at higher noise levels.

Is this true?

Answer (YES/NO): YES